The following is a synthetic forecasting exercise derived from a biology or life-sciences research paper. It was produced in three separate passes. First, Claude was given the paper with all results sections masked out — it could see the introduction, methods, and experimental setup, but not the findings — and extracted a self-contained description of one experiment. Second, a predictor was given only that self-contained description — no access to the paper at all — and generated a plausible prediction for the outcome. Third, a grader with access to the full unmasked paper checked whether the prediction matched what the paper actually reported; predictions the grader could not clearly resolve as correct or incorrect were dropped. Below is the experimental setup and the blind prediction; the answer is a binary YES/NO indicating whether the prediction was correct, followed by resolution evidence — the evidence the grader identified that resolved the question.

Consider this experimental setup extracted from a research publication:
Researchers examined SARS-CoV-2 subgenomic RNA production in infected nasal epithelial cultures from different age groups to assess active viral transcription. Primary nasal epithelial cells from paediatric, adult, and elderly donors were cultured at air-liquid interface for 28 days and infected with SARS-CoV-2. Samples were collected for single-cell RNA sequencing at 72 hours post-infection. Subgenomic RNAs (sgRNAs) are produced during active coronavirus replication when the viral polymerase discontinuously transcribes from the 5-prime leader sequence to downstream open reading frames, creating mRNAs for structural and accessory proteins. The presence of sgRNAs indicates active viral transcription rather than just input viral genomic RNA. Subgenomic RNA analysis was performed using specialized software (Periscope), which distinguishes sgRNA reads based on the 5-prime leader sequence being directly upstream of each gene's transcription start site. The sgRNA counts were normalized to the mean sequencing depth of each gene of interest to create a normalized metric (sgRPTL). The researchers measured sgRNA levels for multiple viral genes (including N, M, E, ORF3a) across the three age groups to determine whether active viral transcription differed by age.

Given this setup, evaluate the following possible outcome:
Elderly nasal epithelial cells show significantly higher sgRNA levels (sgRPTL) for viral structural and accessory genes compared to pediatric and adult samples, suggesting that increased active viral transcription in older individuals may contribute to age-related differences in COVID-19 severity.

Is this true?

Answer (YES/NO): NO